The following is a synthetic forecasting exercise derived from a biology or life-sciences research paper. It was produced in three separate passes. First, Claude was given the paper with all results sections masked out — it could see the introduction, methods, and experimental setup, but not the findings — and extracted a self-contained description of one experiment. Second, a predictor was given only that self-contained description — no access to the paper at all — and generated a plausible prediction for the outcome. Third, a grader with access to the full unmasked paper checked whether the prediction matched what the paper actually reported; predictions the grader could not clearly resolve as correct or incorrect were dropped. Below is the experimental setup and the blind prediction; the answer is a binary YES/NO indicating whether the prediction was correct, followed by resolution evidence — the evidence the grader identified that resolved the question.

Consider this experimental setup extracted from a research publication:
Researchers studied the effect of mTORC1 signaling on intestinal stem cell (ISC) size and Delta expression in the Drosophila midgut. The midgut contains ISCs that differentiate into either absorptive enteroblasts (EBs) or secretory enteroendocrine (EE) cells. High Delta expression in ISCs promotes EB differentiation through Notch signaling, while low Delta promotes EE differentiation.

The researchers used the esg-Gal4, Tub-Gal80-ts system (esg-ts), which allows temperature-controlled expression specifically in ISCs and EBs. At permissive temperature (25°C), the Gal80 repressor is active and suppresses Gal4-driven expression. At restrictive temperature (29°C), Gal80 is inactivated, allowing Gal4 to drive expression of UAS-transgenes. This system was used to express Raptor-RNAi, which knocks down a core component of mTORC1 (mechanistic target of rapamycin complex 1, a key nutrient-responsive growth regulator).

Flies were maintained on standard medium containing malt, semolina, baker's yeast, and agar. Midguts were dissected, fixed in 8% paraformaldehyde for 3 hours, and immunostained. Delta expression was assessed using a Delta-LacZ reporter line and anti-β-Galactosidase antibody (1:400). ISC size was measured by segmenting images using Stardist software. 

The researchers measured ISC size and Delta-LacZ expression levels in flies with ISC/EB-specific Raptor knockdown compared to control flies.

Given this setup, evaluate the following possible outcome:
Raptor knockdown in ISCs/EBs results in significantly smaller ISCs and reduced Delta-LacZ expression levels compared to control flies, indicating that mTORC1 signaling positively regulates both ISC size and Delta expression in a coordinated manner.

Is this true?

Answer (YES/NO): YES